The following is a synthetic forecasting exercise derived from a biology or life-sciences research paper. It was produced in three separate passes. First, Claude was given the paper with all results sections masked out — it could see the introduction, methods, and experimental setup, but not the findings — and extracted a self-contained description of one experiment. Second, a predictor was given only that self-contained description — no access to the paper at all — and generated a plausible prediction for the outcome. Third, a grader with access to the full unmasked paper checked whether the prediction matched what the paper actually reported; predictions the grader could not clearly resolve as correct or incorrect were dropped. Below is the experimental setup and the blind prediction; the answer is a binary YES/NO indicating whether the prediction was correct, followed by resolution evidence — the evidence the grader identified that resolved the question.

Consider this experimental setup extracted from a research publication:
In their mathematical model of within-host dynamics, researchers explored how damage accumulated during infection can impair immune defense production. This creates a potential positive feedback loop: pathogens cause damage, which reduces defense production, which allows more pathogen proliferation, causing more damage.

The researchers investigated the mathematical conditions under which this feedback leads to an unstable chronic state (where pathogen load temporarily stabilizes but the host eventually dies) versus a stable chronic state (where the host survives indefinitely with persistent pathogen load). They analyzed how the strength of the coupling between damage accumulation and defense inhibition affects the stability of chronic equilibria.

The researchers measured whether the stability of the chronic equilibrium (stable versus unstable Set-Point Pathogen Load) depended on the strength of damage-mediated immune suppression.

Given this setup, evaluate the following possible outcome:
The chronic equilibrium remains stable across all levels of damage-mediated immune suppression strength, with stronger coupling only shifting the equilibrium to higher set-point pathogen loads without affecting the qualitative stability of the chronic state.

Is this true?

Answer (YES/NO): NO